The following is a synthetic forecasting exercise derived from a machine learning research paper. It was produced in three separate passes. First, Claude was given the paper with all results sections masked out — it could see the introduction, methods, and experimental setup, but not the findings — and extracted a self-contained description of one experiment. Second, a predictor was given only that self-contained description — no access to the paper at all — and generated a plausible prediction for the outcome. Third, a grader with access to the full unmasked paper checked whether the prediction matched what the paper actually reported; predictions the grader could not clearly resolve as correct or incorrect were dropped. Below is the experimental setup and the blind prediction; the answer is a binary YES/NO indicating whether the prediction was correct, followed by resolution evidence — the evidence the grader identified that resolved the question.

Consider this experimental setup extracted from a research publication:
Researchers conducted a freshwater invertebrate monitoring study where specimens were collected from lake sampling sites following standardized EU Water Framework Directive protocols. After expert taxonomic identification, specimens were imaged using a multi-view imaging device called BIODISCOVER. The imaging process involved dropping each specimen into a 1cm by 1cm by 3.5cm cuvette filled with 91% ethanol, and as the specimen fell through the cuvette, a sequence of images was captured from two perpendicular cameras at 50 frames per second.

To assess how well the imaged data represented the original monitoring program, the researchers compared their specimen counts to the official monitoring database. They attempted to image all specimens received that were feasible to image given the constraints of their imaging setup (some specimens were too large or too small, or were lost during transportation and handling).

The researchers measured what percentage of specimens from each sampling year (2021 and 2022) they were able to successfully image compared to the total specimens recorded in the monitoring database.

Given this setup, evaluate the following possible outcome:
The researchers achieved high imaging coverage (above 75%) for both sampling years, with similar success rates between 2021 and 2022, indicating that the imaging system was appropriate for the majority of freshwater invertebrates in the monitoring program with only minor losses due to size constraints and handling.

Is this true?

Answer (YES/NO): NO